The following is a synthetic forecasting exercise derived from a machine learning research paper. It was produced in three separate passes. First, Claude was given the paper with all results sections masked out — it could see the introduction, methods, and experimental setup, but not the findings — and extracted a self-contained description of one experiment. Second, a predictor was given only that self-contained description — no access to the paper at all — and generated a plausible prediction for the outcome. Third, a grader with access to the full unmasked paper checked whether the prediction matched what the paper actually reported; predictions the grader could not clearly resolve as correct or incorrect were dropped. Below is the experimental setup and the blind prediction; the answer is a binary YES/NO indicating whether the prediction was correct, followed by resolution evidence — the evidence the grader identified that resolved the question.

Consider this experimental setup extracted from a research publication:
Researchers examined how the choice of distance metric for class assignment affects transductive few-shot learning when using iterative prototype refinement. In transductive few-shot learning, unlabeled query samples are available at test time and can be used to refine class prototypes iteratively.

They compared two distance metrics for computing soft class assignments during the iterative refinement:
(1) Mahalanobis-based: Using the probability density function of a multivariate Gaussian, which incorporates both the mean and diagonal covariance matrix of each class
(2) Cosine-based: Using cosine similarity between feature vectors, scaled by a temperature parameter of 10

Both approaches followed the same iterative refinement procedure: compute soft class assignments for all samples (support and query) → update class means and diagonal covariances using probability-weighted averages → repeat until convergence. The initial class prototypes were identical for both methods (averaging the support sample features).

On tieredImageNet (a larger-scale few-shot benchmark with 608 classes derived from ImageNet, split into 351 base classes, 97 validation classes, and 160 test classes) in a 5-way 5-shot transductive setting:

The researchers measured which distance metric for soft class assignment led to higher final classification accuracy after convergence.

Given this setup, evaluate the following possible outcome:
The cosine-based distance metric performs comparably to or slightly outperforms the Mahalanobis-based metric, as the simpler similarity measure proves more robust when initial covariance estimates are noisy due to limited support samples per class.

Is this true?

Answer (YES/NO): YES